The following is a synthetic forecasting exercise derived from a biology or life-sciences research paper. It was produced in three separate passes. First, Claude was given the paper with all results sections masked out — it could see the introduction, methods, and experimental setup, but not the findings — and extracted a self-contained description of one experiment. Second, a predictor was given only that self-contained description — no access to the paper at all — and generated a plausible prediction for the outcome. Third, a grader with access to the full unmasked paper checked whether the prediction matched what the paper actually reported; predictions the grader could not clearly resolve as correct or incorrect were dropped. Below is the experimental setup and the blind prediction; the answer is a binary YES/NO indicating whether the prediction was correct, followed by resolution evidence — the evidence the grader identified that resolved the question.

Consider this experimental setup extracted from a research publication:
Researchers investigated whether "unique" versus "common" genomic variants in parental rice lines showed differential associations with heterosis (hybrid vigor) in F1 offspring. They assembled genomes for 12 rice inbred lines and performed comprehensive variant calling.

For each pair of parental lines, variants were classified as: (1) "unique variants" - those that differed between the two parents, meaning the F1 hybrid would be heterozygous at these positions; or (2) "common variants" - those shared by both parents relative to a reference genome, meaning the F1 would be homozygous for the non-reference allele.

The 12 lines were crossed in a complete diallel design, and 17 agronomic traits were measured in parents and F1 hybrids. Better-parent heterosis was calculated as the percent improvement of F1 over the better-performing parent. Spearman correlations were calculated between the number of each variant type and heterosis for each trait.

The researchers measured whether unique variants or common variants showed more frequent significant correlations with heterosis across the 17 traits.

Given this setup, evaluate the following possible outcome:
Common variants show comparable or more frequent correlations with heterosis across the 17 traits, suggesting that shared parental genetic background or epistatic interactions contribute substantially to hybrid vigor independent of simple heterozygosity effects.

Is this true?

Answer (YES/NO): NO